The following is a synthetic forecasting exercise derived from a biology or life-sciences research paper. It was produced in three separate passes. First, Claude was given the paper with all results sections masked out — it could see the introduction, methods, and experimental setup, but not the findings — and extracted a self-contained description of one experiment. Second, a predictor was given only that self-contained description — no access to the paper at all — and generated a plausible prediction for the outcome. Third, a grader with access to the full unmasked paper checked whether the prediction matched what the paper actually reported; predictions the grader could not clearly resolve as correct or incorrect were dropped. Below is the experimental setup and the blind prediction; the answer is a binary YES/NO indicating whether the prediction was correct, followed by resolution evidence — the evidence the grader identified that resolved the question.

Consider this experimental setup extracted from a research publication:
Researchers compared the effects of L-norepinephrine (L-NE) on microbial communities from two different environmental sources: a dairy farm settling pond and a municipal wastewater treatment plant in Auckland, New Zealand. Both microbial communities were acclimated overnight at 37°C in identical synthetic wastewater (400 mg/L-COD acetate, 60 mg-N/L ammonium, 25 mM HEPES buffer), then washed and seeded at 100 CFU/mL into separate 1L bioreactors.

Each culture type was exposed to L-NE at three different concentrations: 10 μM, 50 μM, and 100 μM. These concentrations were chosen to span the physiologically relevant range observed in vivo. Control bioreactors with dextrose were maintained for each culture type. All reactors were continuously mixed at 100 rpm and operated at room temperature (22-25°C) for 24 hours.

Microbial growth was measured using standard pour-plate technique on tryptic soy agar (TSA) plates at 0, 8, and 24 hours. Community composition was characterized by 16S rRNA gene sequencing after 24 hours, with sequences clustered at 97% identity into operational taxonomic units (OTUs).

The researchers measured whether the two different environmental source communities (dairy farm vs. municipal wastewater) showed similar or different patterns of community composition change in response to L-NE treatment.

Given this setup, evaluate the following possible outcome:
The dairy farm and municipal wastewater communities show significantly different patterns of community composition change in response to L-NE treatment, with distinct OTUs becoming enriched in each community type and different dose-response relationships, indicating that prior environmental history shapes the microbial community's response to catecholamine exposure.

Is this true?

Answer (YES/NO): NO